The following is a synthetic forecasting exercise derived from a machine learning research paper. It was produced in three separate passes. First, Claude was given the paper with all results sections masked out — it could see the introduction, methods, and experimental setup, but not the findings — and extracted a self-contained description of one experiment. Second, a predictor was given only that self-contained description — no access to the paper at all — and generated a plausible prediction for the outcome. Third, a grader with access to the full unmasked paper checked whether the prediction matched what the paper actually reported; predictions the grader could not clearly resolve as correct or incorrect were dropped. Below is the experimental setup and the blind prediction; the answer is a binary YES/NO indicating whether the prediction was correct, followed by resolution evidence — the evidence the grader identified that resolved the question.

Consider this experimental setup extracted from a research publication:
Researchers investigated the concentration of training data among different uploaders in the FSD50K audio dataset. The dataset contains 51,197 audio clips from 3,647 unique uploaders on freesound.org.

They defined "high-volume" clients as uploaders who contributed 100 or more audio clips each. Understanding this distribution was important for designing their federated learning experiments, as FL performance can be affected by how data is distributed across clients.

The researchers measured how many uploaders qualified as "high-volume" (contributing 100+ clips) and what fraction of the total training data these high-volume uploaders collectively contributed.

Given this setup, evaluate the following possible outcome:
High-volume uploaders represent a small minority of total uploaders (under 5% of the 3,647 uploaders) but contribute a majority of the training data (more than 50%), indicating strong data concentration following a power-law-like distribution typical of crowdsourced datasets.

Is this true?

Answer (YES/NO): NO